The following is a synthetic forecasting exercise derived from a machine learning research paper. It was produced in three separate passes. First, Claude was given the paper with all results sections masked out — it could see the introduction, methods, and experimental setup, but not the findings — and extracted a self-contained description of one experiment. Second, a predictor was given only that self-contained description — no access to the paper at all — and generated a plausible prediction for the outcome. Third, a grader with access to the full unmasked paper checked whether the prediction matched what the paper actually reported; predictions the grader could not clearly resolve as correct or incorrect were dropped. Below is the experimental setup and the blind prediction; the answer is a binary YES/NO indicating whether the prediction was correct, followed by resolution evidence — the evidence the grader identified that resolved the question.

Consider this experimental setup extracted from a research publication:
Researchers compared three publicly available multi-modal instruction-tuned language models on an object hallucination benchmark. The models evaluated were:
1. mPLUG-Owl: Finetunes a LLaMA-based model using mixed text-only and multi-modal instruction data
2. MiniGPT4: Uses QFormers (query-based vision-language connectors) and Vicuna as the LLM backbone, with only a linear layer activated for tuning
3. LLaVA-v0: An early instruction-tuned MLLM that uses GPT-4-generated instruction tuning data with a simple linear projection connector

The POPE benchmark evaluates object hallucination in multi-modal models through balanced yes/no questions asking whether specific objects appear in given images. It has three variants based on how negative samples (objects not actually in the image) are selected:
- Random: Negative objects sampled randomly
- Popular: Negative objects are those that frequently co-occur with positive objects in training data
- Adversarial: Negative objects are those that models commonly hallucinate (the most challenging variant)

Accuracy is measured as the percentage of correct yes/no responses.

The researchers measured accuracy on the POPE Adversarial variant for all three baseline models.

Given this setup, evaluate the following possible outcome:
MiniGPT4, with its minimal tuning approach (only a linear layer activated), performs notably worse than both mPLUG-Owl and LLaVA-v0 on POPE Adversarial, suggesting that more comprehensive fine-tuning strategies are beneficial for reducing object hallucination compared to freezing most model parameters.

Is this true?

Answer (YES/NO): NO